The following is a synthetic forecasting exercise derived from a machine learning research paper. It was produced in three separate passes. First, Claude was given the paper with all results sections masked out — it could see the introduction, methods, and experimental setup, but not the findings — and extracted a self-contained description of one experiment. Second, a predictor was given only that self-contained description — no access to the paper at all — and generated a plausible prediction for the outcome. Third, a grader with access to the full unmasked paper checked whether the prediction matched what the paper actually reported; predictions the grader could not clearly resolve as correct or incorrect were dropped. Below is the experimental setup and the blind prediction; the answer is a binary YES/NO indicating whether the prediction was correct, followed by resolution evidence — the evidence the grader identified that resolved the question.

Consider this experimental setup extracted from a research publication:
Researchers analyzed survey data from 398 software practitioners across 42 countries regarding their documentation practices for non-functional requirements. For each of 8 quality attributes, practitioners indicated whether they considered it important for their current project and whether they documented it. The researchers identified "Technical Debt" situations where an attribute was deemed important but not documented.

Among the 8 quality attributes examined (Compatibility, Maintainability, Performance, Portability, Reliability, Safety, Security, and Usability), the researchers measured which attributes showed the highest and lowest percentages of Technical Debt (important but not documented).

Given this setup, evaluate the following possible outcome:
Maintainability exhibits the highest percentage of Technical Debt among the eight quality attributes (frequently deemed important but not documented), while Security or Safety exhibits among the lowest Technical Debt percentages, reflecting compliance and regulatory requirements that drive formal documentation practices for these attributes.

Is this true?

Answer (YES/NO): YES